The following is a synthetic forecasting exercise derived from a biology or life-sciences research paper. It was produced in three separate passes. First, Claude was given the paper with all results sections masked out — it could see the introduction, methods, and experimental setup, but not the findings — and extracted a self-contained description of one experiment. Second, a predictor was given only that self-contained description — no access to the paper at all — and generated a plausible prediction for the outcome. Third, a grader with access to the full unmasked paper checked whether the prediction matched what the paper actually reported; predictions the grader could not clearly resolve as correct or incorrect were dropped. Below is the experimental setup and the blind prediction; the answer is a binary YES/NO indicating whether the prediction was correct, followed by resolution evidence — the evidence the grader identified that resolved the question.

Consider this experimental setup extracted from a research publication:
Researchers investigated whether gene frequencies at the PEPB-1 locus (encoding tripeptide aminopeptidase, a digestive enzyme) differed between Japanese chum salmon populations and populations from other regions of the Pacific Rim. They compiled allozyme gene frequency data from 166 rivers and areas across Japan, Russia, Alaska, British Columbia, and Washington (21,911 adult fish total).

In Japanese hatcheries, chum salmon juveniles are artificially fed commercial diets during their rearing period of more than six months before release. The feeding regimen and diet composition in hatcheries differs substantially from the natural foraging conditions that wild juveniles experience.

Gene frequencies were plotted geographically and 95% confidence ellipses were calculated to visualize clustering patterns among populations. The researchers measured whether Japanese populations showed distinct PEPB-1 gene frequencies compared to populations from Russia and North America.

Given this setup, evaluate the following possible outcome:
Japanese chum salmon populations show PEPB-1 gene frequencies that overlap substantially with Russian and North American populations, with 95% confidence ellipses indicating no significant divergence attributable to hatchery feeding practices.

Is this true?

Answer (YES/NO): YES